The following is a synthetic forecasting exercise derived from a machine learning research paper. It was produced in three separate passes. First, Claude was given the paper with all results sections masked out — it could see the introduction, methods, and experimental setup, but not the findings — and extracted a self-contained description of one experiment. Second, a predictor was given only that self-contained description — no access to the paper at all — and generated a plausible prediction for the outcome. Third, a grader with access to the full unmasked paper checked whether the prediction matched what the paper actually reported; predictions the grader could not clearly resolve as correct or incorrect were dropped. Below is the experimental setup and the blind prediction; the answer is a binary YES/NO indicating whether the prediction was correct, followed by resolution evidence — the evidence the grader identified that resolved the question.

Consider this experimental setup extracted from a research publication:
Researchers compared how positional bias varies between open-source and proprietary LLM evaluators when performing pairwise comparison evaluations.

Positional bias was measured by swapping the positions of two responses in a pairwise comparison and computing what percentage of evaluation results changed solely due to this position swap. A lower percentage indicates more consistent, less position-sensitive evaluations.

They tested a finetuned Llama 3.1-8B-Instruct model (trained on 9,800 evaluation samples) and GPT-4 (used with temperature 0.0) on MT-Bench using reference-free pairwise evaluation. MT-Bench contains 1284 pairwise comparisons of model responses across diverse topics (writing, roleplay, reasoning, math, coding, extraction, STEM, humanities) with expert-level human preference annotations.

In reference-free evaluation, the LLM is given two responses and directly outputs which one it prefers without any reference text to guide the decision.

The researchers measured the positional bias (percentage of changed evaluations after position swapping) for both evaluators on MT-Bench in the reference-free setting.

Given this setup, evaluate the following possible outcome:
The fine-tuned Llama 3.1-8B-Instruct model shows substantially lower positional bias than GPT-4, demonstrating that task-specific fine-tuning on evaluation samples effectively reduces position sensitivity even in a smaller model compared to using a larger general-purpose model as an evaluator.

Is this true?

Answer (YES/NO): NO